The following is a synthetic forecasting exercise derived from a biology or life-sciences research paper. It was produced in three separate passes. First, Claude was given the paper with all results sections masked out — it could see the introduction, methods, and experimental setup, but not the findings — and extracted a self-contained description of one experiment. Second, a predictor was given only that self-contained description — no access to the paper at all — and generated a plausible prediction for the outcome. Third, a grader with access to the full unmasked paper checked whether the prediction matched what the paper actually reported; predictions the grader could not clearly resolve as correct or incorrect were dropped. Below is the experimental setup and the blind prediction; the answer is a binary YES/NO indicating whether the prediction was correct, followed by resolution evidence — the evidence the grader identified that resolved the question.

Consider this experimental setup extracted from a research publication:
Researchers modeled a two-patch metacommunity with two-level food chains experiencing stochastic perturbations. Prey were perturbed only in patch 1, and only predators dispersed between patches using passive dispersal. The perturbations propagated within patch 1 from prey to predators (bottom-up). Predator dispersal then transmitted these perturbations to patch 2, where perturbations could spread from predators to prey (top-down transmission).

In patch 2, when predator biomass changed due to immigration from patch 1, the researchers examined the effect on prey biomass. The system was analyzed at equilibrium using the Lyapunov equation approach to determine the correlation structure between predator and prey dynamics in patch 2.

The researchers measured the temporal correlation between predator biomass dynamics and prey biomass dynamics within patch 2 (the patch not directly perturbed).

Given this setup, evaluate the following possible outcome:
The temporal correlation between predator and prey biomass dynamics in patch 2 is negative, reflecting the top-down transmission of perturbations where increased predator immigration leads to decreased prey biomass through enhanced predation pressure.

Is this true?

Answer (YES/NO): YES